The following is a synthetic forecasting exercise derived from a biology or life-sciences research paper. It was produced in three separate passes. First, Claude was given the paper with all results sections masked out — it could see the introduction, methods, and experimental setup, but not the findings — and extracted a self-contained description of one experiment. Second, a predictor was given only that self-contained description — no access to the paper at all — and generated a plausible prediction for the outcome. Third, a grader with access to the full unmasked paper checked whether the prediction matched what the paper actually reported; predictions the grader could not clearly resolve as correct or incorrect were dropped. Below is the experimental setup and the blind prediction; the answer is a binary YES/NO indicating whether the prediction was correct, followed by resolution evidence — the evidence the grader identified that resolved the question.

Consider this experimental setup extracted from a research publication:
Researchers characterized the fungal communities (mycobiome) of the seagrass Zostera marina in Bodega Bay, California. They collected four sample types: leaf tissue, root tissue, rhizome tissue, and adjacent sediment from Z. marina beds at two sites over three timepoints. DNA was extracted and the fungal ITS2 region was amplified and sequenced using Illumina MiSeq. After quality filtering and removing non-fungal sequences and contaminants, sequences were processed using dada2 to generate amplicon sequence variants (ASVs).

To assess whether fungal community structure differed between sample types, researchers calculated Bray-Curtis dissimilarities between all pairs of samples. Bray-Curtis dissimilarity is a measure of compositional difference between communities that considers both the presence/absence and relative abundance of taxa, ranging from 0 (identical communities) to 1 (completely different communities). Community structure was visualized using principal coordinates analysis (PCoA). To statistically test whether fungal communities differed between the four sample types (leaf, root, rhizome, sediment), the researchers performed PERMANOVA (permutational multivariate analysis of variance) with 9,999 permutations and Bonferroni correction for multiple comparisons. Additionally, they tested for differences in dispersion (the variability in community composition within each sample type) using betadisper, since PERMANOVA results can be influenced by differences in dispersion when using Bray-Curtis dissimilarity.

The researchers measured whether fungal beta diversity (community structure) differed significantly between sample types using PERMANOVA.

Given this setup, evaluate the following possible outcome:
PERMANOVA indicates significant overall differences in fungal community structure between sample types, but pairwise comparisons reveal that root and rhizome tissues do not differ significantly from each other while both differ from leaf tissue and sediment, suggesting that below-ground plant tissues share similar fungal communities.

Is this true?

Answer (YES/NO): NO